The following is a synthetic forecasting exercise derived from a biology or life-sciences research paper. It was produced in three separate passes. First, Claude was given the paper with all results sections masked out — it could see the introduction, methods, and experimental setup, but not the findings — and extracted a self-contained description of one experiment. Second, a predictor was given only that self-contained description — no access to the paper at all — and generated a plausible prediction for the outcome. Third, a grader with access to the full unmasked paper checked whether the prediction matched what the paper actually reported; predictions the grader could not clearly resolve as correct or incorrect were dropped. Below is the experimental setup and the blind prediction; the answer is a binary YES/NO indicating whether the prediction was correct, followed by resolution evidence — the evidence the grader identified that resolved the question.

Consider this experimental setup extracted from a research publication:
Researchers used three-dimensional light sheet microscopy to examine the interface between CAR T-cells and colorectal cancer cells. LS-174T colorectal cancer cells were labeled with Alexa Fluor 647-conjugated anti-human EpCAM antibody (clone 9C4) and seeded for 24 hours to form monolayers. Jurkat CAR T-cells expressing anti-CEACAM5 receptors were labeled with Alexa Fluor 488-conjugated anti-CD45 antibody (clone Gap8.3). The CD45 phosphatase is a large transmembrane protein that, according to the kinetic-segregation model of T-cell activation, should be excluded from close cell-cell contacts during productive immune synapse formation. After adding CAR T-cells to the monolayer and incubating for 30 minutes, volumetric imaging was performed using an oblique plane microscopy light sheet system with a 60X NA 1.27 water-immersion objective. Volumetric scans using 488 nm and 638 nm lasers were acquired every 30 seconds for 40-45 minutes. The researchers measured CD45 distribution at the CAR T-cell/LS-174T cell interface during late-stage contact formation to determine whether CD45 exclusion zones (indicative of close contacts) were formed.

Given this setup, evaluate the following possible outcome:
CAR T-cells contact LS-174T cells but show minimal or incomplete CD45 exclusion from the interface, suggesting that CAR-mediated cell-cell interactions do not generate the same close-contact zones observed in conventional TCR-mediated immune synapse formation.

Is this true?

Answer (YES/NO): NO